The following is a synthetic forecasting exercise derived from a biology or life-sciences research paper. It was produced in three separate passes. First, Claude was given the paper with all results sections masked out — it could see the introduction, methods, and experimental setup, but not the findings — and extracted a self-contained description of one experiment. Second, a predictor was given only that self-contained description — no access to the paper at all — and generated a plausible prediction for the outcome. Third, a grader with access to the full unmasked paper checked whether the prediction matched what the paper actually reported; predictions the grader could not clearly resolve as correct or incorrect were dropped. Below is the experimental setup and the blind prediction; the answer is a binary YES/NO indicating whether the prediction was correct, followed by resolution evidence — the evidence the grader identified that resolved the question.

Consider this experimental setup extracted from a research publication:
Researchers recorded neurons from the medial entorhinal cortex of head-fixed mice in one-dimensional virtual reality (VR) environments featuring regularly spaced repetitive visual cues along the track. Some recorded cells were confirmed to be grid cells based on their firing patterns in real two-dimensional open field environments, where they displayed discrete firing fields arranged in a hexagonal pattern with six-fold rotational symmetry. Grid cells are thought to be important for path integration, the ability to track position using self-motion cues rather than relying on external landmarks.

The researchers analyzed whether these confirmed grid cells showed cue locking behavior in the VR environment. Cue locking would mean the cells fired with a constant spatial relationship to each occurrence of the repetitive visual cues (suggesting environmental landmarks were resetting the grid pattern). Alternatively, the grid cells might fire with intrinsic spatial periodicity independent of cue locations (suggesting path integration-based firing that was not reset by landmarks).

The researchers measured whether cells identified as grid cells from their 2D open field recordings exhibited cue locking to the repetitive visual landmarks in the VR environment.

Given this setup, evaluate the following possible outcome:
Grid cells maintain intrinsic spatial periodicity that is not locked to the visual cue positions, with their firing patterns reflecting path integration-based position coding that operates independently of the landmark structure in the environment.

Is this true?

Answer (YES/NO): YES